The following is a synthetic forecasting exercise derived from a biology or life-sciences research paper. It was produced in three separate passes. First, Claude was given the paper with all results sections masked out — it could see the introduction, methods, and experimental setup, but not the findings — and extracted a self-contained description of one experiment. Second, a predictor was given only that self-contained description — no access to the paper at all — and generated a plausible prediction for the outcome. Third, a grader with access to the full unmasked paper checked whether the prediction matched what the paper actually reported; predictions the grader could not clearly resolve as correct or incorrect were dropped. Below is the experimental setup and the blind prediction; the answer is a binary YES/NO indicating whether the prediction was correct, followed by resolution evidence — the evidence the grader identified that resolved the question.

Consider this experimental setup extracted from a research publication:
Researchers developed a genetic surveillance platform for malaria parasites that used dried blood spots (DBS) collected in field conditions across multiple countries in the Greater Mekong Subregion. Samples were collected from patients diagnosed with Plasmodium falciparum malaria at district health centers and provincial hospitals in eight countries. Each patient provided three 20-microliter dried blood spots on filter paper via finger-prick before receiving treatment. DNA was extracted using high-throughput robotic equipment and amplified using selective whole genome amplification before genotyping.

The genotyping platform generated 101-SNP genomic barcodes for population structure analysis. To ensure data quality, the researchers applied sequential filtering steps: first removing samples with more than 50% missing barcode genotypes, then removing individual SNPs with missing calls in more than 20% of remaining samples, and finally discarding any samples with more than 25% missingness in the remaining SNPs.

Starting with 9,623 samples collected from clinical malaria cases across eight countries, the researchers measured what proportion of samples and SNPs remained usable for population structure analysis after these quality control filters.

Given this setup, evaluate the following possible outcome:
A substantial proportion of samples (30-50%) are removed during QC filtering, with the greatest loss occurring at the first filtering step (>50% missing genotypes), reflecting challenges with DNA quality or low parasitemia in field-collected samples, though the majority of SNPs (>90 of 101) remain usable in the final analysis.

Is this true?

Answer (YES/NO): NO